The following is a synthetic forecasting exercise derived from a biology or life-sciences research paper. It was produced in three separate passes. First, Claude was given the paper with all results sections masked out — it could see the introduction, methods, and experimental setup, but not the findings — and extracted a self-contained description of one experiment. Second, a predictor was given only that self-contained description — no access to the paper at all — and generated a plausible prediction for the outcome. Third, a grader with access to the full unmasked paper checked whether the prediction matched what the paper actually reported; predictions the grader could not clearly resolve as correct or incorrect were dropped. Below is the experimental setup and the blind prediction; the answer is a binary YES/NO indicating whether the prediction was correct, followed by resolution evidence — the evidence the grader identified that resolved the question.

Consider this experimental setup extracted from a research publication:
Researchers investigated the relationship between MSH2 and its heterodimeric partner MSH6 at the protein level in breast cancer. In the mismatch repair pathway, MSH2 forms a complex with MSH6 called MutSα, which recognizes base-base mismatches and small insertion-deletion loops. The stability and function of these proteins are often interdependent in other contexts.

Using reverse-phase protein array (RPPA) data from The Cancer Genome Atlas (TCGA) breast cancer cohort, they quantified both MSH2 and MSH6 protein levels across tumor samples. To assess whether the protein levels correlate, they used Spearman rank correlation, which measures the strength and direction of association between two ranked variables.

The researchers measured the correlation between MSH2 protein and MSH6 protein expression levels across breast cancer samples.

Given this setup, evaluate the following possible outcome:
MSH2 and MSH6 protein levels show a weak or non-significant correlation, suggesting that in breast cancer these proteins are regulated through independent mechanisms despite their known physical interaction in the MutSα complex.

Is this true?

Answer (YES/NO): NO